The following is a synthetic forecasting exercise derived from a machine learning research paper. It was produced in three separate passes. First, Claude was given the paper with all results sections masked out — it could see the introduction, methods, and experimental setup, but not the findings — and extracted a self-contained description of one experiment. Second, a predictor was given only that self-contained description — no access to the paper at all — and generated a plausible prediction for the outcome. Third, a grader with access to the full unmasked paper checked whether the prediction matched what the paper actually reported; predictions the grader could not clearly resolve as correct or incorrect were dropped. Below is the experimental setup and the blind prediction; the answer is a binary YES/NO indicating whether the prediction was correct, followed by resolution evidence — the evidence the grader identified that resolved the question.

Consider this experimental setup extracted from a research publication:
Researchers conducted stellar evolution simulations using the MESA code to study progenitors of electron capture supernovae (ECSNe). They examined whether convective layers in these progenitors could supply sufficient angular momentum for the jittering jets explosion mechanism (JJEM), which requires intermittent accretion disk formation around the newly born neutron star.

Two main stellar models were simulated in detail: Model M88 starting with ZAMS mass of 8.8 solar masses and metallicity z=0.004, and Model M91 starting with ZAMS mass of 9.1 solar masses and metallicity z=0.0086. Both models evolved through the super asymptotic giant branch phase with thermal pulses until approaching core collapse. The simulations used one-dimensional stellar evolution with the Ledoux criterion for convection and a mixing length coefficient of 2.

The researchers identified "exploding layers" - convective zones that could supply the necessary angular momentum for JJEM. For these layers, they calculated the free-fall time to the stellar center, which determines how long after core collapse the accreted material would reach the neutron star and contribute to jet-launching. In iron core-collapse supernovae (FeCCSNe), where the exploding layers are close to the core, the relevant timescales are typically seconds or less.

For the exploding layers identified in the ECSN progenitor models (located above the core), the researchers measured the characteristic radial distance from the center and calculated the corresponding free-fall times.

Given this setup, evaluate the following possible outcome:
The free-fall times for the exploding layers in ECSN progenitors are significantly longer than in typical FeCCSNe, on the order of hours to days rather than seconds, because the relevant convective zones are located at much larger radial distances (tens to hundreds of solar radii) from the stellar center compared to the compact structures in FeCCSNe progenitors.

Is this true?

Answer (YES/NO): NO